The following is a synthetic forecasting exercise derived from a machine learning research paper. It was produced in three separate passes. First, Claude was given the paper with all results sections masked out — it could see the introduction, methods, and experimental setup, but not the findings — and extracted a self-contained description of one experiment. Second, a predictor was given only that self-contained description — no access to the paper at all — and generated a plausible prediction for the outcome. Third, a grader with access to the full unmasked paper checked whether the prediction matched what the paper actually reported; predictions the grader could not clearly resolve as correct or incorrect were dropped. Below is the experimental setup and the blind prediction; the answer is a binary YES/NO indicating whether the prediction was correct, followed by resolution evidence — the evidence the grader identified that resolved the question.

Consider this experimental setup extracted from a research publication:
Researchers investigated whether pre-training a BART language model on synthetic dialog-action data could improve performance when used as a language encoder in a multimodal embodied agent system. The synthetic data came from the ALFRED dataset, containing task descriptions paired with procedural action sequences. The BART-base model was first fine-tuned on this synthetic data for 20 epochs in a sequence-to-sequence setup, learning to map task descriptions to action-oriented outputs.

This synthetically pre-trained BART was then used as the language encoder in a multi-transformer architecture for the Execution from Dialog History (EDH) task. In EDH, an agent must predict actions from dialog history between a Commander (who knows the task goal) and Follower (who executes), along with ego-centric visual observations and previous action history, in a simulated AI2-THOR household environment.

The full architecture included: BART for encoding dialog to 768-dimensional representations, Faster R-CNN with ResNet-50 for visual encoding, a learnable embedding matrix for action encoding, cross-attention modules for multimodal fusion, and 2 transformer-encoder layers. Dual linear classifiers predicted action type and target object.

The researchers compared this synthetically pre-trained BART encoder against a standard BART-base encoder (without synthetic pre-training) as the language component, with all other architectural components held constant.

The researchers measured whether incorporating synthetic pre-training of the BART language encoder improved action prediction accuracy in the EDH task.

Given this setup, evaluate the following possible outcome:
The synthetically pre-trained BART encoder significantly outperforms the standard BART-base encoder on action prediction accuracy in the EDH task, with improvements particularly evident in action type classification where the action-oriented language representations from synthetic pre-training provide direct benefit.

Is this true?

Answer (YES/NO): NO